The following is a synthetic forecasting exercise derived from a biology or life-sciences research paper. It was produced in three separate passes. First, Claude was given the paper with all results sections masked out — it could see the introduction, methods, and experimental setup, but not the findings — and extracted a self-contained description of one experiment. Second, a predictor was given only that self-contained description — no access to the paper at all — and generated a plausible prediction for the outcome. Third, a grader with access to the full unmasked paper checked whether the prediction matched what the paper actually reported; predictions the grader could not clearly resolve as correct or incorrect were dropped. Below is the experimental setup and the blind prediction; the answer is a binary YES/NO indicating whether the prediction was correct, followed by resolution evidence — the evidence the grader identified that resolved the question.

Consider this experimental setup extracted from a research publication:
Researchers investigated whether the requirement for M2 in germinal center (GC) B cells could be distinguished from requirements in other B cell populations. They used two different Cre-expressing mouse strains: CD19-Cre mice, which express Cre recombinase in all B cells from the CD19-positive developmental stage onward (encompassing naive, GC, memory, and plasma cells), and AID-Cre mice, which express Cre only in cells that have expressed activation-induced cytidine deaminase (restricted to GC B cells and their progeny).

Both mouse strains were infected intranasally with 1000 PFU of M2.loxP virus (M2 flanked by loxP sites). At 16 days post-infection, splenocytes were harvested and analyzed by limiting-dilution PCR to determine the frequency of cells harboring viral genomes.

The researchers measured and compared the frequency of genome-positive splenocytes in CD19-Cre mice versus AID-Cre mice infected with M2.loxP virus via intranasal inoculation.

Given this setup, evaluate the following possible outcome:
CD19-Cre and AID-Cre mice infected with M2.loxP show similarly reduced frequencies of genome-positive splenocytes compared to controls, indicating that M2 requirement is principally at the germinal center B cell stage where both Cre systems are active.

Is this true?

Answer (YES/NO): YES